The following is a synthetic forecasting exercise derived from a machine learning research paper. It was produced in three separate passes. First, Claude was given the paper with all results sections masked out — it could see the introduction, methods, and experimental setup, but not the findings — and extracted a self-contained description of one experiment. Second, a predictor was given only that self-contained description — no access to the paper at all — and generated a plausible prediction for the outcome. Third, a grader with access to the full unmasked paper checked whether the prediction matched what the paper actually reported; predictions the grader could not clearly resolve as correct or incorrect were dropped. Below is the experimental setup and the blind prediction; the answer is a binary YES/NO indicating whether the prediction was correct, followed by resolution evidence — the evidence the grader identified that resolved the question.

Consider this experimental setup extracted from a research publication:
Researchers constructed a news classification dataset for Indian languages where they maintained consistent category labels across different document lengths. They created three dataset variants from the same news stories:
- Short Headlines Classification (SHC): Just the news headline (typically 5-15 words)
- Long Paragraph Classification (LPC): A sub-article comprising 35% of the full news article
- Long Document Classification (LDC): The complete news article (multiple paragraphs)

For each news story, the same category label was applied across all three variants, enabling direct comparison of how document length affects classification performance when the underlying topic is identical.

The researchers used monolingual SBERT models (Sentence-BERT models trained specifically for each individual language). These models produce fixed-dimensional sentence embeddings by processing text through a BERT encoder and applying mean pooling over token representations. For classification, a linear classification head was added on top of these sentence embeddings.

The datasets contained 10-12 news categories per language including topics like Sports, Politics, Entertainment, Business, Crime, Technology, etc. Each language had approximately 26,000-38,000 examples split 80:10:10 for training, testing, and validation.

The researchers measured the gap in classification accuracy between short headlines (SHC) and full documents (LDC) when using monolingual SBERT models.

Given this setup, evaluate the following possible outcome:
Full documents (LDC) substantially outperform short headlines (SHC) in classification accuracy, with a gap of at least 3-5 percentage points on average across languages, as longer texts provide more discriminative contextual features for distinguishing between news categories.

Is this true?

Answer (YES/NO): YES